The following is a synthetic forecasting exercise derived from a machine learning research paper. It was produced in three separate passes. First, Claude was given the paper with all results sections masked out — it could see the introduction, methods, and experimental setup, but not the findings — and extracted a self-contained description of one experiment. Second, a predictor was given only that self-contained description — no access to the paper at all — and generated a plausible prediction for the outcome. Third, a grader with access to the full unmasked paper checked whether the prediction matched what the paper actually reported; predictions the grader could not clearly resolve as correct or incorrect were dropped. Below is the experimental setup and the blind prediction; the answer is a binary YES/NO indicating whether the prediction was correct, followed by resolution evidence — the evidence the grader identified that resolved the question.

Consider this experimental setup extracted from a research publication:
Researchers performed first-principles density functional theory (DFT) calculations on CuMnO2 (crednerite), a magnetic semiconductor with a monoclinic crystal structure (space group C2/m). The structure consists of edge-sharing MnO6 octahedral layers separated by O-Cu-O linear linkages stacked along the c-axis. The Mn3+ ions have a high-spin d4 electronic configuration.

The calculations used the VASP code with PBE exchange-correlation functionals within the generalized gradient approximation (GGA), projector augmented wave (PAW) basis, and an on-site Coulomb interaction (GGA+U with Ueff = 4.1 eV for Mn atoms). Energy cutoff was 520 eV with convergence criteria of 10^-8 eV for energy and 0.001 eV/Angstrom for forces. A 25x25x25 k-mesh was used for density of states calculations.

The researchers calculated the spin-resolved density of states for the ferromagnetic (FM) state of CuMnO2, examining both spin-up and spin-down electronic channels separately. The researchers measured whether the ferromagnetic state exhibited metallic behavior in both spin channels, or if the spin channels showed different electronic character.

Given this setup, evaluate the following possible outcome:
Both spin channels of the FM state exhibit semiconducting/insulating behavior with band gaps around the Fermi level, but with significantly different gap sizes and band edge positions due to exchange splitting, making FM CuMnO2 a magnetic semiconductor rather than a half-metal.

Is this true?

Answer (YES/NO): NO